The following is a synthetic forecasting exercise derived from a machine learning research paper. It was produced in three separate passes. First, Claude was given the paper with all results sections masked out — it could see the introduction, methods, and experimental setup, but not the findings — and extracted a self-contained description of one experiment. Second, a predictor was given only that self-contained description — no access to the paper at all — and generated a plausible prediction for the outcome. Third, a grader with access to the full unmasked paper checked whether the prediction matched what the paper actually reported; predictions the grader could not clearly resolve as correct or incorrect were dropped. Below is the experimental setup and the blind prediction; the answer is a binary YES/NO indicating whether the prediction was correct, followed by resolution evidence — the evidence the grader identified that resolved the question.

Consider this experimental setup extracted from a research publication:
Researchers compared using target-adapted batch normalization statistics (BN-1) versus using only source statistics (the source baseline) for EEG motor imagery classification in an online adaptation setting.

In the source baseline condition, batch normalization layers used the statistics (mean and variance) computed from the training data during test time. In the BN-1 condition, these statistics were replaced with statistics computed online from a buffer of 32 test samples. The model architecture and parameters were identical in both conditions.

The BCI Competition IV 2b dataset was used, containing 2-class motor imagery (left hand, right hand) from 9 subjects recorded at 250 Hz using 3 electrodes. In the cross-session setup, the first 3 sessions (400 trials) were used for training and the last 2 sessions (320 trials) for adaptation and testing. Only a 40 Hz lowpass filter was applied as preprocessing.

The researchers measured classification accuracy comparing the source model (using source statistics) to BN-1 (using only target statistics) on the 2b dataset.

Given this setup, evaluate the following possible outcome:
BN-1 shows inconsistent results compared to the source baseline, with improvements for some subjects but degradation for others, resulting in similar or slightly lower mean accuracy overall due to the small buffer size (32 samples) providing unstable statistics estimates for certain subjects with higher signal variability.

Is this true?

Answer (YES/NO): NO